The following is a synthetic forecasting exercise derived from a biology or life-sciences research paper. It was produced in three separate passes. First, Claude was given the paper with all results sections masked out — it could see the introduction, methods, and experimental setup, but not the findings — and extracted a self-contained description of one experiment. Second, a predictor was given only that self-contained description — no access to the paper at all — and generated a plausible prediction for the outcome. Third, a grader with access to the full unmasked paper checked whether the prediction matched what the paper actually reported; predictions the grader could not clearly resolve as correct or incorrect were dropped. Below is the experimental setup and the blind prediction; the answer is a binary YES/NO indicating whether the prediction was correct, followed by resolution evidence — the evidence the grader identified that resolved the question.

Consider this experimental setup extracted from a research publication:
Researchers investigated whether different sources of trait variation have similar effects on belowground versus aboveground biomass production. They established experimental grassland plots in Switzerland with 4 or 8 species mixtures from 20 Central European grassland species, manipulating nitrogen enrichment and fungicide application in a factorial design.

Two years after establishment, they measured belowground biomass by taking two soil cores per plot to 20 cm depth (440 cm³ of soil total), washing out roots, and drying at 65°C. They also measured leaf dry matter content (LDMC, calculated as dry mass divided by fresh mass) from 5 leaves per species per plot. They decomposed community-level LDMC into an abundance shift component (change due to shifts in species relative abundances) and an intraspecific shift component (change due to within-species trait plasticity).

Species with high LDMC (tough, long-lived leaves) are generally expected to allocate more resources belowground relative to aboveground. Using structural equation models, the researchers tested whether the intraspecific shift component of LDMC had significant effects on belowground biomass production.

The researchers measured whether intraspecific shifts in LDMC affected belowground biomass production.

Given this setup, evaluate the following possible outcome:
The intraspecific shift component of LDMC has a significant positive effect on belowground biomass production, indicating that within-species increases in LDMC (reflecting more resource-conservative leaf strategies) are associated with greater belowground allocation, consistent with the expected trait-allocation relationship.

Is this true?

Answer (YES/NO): NO